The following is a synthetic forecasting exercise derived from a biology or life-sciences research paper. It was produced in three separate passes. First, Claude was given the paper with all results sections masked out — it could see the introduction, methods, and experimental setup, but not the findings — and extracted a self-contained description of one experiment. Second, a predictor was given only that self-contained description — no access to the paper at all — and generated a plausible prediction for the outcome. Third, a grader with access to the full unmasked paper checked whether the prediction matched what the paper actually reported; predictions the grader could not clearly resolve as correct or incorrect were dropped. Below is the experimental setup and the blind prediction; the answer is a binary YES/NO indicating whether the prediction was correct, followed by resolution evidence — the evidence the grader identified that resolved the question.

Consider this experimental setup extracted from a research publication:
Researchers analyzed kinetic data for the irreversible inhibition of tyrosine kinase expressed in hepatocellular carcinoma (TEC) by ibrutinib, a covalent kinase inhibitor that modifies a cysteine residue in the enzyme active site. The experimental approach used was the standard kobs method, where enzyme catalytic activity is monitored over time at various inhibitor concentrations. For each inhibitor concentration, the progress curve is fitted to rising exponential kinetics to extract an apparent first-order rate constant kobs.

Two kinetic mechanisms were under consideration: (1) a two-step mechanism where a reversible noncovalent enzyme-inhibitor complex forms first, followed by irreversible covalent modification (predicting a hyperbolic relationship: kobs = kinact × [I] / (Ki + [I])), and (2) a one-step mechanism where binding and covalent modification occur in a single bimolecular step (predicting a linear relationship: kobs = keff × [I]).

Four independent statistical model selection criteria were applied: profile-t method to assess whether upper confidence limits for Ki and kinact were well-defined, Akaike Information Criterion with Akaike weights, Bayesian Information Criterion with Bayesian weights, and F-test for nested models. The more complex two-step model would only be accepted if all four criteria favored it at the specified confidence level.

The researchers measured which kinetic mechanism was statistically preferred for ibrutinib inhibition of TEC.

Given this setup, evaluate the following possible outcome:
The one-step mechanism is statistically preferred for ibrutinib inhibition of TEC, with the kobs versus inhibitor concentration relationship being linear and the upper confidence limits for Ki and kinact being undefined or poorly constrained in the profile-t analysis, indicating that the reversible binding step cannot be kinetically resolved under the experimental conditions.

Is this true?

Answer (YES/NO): YES